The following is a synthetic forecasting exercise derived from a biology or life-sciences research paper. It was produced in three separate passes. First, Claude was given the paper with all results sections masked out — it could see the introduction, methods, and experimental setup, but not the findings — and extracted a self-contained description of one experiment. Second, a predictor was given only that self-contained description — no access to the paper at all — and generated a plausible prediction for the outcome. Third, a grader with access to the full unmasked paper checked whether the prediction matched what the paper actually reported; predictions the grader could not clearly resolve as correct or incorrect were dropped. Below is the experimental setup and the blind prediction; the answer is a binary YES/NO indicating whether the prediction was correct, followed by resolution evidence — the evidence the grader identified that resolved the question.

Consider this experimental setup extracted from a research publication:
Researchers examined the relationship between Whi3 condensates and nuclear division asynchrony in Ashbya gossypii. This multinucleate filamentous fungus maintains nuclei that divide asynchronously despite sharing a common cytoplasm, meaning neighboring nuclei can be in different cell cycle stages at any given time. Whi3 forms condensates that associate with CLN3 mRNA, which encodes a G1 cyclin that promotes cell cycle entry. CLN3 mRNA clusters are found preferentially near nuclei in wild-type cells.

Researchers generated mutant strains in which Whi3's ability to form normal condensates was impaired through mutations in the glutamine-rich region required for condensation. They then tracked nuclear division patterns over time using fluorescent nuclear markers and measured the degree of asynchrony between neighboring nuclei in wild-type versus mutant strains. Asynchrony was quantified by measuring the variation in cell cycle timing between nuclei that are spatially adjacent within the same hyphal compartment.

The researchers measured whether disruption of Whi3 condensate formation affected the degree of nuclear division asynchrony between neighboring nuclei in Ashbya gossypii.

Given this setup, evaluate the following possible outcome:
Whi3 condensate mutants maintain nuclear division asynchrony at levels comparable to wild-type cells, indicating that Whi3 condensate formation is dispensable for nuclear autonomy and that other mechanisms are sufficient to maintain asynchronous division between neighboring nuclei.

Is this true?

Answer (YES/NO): NO